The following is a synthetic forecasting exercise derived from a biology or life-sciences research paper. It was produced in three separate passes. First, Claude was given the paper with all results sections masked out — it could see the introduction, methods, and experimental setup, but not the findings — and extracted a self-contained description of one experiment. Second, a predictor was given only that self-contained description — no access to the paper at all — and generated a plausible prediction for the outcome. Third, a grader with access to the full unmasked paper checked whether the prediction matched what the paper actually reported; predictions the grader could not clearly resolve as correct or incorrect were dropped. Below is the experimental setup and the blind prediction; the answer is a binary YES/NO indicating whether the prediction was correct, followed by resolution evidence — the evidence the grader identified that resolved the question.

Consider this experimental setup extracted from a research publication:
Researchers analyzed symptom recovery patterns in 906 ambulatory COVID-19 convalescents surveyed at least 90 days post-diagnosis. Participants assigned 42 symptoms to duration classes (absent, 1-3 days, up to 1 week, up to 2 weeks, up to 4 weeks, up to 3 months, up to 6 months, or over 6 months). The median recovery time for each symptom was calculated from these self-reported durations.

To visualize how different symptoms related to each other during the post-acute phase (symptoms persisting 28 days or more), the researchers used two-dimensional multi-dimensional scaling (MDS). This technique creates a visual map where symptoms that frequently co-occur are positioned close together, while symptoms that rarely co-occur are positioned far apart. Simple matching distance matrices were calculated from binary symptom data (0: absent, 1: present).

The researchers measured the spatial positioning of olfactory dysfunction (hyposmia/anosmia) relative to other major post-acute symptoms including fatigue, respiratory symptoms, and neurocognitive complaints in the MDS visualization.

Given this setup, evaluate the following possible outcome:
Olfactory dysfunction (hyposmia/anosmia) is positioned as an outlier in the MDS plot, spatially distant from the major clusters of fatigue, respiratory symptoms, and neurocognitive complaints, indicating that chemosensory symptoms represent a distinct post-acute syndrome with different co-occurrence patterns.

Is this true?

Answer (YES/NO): YES